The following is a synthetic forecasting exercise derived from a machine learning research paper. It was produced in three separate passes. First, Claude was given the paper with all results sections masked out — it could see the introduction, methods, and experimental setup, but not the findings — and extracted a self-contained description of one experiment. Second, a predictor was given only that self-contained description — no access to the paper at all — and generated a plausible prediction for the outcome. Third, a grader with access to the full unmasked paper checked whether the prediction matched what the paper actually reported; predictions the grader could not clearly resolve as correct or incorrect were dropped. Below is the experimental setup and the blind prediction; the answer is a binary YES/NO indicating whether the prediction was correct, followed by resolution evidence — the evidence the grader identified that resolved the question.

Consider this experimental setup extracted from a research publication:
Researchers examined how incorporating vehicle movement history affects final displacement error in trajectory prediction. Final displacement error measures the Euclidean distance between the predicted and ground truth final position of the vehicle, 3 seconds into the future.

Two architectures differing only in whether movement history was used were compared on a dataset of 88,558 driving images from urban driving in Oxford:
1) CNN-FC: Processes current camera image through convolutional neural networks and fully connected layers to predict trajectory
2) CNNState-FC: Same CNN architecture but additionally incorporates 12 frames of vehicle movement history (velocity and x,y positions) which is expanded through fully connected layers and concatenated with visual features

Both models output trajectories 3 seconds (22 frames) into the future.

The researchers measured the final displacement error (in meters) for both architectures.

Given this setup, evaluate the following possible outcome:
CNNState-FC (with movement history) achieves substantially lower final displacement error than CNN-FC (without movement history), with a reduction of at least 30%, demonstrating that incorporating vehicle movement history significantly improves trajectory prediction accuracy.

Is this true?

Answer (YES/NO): YES